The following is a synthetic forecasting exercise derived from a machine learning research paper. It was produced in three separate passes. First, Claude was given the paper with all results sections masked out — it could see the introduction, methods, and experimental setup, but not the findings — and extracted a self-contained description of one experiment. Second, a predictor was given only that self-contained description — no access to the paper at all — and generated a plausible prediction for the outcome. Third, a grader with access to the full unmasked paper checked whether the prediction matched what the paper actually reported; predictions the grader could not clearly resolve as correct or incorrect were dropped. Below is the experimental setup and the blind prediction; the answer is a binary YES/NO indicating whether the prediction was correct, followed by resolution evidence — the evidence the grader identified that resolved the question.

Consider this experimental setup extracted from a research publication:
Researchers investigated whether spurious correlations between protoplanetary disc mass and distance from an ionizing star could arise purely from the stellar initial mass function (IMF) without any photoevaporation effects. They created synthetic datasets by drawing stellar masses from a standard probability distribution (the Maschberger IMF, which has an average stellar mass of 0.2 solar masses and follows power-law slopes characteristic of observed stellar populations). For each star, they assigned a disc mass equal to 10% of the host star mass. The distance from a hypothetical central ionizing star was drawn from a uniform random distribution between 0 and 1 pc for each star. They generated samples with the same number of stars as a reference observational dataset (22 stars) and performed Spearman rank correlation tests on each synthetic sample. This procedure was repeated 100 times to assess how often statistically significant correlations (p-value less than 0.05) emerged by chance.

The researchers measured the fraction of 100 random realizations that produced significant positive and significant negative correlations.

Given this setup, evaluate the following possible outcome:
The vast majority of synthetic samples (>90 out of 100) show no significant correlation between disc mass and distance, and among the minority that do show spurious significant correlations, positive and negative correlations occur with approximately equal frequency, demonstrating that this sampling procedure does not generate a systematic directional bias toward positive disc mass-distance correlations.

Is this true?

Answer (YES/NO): NO